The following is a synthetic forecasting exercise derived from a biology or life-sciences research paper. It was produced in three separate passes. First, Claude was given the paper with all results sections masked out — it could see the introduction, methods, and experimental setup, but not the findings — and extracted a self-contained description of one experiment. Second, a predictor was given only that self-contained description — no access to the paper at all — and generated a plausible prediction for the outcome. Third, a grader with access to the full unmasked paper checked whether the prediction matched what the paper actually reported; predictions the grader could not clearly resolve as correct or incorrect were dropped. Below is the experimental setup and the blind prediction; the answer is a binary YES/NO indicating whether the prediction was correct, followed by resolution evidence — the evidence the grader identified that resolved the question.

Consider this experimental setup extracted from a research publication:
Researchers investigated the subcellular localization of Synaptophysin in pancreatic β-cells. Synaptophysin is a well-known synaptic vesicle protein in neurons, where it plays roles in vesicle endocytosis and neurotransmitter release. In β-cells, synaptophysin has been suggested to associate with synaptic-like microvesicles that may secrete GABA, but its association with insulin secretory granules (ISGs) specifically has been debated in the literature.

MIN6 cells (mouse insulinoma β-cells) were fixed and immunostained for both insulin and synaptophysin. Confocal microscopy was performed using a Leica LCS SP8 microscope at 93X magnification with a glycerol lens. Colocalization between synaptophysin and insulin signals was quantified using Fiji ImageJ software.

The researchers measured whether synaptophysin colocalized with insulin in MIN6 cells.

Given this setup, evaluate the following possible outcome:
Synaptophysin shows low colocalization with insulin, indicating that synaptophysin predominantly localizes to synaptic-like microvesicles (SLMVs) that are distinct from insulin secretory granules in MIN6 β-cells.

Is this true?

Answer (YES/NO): NO